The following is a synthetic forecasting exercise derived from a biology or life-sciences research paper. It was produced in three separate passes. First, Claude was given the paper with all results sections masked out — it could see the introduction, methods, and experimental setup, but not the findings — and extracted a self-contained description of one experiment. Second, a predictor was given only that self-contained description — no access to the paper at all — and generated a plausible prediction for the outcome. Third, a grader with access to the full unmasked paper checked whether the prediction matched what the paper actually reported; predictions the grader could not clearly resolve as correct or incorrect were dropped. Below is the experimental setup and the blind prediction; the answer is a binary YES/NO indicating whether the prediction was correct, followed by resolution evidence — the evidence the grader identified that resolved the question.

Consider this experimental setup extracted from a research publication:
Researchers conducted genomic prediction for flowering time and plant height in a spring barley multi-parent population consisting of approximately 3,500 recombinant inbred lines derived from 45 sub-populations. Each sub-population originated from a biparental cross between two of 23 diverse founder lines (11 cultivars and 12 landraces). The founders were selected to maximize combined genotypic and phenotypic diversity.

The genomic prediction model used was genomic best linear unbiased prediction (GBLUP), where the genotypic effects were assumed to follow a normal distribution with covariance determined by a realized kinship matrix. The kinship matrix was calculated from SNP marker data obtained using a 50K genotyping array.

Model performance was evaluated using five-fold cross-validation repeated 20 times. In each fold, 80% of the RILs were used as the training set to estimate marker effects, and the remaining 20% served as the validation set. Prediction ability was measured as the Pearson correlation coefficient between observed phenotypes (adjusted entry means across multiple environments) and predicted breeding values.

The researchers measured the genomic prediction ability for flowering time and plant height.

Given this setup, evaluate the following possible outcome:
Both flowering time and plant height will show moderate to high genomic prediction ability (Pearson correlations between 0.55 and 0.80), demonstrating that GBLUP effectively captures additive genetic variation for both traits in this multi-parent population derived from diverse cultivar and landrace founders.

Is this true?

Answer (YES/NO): NO